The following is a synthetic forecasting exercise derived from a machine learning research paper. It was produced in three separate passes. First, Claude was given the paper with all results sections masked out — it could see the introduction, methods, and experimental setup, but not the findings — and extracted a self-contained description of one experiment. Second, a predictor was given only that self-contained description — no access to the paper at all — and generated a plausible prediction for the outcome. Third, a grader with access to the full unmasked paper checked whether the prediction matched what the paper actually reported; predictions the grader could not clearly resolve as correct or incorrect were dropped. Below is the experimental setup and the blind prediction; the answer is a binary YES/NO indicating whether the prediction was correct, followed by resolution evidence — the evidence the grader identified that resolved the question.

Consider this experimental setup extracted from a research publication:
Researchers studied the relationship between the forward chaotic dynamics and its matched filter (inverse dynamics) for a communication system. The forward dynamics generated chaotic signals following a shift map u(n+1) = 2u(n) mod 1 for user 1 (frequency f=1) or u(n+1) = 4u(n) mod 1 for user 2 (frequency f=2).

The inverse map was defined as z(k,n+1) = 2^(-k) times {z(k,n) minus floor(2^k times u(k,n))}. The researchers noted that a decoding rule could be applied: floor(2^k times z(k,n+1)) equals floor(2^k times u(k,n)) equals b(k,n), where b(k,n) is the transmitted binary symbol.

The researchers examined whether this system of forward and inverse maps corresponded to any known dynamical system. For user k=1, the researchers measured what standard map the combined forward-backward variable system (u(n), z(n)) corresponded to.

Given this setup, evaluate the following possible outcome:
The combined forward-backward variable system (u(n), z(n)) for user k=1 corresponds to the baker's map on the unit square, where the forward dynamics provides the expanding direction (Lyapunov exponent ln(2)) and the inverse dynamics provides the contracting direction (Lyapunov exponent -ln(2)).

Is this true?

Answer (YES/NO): NO